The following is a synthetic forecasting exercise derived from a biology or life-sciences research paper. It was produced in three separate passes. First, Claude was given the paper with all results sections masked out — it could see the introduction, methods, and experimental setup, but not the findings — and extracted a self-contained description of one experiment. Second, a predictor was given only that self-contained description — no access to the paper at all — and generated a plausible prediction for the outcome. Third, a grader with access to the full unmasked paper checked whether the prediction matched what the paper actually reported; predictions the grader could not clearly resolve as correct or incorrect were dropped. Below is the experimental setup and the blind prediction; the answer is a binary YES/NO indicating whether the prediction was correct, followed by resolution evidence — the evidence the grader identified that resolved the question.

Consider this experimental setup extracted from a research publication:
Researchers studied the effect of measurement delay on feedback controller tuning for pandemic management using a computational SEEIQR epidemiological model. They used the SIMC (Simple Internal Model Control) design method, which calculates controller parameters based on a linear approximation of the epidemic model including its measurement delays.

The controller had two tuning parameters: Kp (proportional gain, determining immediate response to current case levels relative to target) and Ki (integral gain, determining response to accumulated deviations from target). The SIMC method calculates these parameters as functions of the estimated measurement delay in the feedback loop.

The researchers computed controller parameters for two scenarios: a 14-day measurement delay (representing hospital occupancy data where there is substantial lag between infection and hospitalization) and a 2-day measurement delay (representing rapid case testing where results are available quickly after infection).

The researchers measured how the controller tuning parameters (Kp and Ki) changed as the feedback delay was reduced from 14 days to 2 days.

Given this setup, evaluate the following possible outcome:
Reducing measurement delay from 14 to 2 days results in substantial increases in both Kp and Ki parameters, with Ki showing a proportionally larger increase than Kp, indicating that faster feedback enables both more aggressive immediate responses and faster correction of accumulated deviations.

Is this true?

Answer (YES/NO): YES